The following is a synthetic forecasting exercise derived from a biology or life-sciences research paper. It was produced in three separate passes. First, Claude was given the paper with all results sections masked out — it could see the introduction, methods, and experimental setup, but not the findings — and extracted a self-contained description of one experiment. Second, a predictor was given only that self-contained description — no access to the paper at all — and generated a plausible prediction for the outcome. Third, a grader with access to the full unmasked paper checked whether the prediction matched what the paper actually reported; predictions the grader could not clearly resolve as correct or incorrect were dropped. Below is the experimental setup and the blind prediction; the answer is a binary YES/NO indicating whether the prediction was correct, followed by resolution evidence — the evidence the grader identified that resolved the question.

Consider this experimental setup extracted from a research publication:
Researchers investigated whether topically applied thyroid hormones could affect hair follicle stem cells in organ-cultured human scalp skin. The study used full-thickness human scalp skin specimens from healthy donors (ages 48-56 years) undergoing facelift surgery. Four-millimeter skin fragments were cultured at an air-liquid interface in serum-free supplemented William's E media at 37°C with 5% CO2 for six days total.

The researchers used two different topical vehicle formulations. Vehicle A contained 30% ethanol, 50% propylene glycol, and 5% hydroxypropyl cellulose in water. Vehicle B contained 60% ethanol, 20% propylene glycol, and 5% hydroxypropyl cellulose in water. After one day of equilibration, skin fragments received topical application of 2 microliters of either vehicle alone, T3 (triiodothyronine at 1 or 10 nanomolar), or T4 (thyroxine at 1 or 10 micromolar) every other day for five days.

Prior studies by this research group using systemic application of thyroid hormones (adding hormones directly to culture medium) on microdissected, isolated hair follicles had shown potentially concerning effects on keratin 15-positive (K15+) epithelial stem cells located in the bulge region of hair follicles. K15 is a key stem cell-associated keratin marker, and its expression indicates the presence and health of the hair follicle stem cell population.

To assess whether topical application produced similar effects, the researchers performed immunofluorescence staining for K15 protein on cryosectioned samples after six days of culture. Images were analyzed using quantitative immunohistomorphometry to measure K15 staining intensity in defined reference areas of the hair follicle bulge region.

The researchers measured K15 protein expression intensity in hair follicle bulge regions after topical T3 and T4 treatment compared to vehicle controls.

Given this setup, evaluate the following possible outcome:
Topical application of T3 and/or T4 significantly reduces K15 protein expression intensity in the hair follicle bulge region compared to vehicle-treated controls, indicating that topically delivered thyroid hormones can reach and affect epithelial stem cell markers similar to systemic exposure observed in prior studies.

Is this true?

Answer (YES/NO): NO